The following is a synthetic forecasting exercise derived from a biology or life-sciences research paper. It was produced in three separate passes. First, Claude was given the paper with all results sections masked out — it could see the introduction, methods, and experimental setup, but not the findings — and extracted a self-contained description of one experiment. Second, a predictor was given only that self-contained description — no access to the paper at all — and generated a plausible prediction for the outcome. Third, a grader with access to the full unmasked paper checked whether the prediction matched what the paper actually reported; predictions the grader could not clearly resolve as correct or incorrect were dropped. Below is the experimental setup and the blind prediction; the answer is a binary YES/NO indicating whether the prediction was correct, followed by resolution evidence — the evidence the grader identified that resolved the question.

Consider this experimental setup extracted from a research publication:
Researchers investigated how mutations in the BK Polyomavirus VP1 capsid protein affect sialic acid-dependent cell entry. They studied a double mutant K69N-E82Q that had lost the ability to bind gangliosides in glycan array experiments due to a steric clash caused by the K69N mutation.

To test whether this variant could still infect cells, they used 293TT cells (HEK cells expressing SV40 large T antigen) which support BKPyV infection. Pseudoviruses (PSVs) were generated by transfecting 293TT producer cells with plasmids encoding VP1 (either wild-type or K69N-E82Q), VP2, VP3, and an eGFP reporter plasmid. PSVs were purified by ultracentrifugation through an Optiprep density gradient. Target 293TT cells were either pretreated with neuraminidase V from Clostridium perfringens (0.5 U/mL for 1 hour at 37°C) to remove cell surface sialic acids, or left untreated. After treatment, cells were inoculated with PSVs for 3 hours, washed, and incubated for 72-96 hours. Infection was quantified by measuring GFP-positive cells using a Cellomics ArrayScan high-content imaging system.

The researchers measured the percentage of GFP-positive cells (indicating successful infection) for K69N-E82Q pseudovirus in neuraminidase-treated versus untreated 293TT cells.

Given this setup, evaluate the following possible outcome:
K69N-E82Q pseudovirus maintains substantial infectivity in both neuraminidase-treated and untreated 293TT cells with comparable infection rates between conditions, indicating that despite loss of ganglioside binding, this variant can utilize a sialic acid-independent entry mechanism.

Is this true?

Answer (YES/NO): NO